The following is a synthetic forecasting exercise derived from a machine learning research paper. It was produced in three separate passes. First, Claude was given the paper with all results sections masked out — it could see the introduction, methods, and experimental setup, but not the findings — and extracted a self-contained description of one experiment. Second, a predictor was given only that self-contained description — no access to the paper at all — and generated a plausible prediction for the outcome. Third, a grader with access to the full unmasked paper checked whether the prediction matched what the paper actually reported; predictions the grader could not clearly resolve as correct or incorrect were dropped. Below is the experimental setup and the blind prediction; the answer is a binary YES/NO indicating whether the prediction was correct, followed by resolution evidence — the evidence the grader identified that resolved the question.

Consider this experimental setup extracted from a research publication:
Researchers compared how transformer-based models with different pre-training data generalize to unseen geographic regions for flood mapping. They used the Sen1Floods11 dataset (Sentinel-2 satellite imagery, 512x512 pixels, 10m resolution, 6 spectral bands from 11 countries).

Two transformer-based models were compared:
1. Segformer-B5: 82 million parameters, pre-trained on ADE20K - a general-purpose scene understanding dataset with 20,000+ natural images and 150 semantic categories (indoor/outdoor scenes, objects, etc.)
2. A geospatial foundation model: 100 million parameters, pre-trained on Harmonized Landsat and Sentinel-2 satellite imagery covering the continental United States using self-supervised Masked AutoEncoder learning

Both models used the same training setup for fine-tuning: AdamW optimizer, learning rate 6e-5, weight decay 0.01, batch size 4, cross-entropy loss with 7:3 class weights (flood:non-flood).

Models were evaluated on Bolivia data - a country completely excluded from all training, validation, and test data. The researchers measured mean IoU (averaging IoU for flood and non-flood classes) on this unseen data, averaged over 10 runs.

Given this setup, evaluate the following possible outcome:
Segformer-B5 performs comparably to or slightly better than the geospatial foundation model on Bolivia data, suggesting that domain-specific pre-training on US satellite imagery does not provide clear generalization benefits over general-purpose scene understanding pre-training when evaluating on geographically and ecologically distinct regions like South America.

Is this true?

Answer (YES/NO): NO